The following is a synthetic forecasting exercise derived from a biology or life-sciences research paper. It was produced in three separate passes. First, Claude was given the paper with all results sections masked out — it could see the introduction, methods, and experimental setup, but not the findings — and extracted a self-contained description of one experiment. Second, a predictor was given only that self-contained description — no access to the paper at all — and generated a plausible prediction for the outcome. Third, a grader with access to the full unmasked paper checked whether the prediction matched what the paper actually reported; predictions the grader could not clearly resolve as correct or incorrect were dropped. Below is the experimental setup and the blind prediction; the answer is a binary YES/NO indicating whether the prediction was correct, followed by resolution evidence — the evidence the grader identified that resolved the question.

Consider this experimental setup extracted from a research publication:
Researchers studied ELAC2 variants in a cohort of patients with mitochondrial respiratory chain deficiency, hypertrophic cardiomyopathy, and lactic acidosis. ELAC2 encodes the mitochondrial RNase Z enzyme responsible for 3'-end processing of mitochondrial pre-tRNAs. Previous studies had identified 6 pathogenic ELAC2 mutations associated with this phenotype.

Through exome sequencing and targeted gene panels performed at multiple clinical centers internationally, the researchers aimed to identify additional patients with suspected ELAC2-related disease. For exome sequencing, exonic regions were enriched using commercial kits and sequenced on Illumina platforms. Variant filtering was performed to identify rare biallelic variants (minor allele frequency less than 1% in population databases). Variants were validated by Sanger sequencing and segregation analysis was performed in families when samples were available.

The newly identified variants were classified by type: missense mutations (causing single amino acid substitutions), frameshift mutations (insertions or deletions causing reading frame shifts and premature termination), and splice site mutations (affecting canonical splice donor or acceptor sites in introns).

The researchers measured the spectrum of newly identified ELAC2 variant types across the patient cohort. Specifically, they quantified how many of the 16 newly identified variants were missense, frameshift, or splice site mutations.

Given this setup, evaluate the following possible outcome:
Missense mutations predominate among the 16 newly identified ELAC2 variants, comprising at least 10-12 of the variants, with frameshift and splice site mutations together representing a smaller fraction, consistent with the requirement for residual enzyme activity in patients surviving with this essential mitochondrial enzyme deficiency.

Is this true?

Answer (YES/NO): YES